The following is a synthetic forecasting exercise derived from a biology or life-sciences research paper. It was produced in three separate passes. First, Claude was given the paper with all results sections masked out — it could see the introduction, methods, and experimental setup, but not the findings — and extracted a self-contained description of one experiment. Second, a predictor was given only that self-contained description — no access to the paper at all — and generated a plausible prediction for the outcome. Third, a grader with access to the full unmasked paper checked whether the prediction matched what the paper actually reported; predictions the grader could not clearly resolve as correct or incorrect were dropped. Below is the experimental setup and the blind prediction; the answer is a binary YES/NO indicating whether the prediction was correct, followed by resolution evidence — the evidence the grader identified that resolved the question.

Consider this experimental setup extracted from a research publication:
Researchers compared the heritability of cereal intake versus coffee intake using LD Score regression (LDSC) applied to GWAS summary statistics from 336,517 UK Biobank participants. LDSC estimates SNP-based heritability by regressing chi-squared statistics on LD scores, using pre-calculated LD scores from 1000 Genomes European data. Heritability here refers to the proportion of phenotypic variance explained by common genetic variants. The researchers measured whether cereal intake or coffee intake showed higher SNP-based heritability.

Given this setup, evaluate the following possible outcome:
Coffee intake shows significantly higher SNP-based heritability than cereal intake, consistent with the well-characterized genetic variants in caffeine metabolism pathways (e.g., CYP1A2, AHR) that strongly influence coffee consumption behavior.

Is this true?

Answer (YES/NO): NO